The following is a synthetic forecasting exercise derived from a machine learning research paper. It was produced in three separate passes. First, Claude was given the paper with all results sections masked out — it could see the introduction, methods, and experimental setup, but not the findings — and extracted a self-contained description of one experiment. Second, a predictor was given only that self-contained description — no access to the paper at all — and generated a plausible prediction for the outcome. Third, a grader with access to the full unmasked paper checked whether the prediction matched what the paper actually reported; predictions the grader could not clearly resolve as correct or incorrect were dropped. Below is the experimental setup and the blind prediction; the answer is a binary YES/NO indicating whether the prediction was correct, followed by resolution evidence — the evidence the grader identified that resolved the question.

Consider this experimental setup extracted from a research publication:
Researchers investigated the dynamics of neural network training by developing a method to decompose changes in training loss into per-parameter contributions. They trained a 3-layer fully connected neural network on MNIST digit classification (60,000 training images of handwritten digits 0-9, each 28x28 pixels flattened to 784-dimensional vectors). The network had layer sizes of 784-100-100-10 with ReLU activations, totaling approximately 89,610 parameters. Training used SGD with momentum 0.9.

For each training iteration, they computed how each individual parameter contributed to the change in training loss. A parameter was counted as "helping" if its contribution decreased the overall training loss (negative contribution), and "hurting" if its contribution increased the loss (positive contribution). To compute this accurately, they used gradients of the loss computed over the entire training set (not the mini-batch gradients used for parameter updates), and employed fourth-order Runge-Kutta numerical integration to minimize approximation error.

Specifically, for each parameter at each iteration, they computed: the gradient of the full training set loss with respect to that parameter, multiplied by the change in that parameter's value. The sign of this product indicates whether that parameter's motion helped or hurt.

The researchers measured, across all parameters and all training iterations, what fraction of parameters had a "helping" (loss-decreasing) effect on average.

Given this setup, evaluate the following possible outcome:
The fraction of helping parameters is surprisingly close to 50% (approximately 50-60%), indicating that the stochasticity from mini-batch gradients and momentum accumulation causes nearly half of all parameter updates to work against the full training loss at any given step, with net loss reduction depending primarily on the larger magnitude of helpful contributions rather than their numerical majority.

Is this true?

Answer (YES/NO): YES